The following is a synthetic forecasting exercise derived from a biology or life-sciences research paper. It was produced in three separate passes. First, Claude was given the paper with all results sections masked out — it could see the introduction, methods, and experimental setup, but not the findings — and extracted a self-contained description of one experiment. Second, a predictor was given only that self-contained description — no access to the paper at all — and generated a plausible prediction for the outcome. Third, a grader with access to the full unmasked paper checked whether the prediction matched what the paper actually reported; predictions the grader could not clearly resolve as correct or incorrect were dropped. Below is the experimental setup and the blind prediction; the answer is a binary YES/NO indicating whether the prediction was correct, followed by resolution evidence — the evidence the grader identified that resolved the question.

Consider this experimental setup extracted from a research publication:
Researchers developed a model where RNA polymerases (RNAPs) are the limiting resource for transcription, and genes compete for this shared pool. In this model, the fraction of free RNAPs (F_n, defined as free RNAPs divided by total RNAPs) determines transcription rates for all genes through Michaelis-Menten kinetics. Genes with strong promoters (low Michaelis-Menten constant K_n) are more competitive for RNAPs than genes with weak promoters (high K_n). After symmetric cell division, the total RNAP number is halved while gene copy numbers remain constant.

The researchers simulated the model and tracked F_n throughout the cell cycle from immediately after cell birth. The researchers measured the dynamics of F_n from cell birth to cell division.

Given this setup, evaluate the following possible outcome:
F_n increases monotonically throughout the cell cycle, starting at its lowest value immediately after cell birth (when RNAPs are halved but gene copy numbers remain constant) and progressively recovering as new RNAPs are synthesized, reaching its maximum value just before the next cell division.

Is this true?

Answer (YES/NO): YES